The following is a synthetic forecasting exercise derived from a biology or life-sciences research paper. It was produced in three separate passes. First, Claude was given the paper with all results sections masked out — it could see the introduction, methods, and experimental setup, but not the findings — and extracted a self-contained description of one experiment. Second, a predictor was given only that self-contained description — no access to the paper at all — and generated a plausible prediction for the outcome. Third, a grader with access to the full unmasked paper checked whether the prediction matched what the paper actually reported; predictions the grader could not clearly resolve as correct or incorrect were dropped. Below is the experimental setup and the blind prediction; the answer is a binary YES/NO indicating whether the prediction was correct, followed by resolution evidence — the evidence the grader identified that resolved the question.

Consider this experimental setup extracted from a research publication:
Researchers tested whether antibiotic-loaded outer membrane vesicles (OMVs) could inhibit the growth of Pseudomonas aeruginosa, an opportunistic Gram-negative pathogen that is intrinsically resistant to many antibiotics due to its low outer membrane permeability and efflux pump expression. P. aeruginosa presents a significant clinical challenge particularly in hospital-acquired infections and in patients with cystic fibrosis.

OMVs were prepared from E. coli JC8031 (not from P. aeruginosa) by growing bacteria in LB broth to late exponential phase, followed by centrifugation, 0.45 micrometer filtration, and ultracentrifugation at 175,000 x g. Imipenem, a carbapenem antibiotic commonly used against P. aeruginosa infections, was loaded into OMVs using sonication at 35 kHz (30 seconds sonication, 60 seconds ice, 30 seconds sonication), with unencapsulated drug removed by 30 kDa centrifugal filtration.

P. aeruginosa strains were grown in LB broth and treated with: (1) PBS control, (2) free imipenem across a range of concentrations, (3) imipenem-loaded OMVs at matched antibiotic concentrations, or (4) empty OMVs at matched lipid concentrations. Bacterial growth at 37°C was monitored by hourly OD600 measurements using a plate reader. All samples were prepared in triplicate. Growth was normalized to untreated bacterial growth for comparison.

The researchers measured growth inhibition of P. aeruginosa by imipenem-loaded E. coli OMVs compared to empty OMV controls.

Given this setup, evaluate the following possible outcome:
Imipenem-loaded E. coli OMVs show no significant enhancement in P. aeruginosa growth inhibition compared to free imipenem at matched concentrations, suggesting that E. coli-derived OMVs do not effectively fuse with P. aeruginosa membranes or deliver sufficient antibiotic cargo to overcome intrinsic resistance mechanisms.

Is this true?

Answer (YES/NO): NO